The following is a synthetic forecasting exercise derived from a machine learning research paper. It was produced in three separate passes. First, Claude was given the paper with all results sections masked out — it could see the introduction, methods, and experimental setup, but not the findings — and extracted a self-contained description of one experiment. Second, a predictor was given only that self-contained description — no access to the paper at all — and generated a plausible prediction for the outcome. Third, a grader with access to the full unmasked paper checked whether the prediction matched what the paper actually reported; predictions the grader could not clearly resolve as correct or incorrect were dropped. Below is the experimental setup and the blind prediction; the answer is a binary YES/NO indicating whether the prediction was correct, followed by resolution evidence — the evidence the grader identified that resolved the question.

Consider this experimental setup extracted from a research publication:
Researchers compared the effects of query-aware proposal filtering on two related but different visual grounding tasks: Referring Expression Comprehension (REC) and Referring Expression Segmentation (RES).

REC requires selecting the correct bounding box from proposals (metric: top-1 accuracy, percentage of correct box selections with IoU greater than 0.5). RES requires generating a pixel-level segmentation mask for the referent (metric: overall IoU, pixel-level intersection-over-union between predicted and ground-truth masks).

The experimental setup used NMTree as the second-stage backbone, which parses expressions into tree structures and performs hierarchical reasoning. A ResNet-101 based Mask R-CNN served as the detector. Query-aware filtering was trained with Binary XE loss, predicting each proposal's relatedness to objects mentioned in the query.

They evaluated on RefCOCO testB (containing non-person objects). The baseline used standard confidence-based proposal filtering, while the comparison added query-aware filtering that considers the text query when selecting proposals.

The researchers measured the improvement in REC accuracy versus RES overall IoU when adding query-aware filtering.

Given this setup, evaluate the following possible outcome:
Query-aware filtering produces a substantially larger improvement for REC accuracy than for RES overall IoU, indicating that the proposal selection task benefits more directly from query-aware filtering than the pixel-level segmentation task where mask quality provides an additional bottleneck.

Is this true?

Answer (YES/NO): NO